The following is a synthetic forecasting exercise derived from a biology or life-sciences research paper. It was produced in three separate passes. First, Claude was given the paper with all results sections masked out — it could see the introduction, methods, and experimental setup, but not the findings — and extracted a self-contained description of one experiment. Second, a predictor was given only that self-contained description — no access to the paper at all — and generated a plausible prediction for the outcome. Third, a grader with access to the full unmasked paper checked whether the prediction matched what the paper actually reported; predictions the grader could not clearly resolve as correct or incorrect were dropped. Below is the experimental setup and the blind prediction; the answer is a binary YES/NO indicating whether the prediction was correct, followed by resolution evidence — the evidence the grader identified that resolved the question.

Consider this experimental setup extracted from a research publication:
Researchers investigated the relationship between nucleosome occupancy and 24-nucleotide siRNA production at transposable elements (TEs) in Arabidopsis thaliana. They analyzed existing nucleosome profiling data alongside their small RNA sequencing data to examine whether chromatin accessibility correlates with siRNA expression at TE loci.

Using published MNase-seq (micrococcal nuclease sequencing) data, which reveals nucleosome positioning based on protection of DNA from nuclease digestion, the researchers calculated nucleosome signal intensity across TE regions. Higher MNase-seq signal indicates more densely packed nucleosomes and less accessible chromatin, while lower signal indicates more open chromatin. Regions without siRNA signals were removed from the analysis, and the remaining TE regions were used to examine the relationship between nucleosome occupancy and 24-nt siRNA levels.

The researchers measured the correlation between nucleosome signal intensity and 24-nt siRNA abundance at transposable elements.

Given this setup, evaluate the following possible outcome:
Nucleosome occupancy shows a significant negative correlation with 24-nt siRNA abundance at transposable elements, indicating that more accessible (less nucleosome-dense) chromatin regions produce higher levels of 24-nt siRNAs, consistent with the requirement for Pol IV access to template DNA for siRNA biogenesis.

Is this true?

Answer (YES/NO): YES